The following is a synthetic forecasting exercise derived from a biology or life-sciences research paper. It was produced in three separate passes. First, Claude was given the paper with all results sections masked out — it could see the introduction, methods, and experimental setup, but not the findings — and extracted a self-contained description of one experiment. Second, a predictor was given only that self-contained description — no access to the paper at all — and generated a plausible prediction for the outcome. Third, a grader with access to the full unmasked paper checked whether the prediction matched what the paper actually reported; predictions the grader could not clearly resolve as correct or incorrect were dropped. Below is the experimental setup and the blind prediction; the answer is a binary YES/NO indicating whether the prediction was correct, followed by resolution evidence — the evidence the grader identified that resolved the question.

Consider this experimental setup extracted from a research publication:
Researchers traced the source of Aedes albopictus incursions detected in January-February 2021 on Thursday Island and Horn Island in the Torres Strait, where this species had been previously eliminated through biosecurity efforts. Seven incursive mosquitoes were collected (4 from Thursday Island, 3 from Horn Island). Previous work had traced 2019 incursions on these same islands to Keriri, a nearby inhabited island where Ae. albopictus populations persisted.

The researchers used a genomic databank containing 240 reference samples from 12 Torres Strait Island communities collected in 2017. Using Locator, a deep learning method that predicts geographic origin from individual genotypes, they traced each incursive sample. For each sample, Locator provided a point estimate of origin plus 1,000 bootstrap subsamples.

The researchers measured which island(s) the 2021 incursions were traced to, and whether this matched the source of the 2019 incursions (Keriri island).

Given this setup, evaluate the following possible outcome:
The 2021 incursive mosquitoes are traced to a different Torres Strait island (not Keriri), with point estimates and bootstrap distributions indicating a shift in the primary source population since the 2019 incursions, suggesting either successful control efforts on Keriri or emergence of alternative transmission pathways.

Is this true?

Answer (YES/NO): YES